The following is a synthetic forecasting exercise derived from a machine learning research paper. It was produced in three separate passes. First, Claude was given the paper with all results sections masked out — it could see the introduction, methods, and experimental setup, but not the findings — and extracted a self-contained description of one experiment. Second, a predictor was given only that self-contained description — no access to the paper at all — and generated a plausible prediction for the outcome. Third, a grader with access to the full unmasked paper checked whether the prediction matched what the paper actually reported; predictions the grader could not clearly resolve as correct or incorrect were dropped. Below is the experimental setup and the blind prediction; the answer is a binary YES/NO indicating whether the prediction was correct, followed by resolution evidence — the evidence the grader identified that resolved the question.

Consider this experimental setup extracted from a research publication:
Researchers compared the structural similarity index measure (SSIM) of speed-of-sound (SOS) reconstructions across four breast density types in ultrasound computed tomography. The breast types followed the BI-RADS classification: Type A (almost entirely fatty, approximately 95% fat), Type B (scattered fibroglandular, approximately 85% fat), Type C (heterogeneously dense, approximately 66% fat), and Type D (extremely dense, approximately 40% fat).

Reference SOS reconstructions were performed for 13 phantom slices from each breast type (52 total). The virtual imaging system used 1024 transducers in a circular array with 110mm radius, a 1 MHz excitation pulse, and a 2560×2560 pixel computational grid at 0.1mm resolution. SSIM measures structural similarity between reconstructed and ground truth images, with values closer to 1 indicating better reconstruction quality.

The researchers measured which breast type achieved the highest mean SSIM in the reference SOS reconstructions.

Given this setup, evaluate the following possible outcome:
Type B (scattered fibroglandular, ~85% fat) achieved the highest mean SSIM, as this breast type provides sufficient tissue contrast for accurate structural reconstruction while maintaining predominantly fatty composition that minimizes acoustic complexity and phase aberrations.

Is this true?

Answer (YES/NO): NO